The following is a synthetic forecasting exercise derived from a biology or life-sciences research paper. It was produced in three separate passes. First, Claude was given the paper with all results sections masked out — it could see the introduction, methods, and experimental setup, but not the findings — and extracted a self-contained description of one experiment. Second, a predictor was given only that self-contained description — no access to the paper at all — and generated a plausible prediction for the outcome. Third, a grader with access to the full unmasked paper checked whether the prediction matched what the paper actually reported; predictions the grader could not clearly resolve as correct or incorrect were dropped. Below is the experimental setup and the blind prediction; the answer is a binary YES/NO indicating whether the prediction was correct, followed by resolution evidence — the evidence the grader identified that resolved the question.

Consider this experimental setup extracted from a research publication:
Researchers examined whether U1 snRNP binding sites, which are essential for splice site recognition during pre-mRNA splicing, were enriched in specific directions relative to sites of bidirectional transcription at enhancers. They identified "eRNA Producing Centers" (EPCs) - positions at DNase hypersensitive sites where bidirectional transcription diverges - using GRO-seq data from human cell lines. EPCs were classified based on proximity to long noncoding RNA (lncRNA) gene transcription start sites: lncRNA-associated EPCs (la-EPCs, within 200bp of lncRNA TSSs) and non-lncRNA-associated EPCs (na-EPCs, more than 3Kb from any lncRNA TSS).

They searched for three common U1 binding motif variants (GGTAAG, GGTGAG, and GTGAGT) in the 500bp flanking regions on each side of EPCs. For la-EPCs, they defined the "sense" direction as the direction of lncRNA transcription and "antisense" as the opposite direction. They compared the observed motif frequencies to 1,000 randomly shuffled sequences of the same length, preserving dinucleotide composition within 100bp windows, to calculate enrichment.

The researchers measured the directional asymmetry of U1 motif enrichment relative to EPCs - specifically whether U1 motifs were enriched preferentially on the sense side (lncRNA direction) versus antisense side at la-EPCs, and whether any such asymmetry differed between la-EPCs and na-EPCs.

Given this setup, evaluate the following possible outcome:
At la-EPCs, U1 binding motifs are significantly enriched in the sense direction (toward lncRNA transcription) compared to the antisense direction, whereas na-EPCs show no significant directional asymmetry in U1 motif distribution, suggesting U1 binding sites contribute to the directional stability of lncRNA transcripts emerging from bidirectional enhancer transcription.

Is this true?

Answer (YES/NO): YES